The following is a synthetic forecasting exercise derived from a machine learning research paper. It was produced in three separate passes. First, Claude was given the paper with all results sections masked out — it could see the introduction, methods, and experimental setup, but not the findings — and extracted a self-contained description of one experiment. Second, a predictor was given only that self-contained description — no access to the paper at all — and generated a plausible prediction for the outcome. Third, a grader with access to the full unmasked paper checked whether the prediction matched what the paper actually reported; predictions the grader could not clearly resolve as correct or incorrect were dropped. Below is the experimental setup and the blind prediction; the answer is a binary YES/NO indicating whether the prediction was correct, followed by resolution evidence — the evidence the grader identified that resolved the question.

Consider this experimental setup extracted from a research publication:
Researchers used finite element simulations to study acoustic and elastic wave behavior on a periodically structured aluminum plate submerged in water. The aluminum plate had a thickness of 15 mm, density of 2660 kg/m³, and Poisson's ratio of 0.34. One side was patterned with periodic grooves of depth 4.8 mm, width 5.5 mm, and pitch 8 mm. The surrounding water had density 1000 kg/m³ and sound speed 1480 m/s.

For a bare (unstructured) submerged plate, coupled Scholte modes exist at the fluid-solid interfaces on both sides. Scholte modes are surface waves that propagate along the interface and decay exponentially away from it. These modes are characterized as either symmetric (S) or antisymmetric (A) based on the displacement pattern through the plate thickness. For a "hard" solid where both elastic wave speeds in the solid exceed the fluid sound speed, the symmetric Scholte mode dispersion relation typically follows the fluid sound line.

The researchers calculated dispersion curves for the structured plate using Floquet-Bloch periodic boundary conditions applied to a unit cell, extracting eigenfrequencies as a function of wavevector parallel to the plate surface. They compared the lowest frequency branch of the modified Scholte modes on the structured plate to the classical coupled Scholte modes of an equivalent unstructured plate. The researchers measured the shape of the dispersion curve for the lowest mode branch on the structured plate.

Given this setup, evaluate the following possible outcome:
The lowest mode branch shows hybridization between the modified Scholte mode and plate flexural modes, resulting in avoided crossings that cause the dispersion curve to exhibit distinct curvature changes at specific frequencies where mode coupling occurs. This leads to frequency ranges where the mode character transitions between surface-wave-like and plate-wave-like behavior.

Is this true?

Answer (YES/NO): NO